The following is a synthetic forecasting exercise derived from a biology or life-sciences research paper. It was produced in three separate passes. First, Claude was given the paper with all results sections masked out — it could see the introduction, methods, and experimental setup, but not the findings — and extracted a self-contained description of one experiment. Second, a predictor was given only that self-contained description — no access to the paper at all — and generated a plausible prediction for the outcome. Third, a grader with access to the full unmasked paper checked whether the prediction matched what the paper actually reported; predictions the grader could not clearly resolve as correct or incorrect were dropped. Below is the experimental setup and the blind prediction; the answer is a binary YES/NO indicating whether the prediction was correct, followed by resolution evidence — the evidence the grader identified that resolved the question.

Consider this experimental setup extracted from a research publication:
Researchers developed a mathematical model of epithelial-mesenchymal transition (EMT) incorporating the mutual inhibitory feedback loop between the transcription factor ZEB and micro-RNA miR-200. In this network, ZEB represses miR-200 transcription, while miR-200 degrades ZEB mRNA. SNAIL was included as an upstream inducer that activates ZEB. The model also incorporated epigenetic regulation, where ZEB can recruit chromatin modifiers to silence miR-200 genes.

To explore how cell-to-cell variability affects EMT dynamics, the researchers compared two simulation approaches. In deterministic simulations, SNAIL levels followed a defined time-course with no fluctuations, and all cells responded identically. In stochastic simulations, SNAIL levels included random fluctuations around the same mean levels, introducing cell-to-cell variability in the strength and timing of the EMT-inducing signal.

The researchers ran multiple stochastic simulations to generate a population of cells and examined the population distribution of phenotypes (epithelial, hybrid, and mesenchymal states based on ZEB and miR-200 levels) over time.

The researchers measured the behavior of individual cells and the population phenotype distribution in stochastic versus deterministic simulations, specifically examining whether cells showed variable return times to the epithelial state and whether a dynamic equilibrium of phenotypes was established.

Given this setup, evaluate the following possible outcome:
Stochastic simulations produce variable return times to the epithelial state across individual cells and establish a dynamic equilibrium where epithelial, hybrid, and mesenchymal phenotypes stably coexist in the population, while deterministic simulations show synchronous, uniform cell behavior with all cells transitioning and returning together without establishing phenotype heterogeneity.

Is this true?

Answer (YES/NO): YES